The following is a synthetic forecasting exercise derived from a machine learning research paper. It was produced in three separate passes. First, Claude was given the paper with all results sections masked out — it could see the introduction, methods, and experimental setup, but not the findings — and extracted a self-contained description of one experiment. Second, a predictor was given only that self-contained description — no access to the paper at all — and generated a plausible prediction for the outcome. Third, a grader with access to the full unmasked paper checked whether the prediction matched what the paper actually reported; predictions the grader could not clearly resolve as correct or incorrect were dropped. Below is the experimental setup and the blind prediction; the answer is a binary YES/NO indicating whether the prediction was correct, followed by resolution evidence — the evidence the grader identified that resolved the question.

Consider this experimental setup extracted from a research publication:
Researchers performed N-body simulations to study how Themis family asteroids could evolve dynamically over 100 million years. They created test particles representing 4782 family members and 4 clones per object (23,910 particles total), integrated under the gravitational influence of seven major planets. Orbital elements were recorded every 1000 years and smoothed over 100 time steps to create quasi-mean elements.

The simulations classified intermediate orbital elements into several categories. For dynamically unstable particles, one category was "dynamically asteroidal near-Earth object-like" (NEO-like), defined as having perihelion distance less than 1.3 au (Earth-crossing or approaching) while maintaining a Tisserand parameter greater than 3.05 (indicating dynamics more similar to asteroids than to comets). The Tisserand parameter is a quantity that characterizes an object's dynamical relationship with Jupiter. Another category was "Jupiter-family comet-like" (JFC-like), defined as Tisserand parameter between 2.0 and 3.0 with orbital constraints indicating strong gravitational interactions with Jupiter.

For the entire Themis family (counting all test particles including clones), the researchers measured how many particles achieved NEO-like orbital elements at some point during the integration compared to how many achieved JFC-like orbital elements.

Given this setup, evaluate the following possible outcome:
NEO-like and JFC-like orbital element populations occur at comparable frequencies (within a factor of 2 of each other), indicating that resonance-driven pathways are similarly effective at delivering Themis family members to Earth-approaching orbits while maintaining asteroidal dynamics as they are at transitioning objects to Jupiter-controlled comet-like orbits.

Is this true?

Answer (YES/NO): NO